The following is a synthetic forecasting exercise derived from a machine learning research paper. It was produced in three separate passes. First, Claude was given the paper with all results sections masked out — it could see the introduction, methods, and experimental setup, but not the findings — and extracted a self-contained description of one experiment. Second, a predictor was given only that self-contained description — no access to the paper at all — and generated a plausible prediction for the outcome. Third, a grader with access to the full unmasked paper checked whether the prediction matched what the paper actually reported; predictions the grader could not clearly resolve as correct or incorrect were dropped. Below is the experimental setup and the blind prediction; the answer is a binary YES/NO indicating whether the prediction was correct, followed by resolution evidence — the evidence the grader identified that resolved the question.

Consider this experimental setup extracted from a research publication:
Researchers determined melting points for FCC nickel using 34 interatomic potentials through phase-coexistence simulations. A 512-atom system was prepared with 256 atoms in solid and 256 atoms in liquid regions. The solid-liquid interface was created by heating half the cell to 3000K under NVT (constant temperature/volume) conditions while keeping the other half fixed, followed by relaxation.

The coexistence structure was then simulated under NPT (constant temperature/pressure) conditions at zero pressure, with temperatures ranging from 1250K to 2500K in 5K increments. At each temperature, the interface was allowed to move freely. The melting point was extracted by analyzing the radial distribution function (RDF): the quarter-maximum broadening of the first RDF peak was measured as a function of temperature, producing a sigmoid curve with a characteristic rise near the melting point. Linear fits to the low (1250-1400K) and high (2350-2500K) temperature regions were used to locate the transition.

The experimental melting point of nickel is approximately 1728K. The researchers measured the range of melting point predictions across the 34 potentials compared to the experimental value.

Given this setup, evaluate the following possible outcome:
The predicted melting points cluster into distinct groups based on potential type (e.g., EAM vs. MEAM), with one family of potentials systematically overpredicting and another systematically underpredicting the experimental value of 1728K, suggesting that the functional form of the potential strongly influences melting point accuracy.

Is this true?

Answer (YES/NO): NO